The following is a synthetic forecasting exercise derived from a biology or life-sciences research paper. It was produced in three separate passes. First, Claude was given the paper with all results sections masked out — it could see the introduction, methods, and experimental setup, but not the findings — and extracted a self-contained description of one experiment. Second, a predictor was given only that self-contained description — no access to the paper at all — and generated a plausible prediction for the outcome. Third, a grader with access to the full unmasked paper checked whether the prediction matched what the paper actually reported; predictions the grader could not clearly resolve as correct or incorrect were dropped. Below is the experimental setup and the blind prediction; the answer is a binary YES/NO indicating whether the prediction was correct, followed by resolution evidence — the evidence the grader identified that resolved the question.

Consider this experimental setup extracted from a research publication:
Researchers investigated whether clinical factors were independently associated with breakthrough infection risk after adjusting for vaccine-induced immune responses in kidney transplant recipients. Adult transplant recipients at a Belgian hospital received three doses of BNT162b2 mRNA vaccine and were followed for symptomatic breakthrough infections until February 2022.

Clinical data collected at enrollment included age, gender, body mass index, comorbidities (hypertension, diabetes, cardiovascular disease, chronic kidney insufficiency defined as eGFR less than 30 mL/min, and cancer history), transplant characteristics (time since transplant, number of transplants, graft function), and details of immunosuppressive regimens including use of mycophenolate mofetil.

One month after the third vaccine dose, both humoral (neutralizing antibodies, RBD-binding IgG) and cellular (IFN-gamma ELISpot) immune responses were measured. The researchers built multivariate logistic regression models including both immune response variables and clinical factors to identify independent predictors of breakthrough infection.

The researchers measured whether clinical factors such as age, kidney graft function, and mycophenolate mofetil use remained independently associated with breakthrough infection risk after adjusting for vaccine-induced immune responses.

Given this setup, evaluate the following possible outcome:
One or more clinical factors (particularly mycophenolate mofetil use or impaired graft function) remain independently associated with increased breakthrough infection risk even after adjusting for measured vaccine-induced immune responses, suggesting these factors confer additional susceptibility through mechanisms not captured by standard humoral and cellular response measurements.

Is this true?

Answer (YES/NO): NO